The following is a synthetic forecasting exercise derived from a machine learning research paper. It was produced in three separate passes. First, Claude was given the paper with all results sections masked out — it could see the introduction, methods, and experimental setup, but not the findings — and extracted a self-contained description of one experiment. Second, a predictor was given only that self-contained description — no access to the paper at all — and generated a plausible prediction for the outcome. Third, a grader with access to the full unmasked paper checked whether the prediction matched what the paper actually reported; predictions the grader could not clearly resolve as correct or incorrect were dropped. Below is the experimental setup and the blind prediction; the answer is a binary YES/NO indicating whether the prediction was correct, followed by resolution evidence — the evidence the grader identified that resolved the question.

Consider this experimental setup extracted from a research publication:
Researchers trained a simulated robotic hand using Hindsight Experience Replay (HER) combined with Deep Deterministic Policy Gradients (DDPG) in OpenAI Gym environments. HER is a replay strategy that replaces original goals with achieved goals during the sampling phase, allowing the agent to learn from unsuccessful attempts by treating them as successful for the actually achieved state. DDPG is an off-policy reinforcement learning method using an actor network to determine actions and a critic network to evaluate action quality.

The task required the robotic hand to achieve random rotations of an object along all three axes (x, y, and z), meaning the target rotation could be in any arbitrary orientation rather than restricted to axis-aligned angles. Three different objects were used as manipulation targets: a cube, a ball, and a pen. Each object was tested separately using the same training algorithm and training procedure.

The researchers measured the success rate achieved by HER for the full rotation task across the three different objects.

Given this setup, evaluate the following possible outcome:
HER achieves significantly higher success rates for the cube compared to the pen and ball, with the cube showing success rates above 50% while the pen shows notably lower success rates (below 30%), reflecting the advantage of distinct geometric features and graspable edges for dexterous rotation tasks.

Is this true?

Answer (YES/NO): NO